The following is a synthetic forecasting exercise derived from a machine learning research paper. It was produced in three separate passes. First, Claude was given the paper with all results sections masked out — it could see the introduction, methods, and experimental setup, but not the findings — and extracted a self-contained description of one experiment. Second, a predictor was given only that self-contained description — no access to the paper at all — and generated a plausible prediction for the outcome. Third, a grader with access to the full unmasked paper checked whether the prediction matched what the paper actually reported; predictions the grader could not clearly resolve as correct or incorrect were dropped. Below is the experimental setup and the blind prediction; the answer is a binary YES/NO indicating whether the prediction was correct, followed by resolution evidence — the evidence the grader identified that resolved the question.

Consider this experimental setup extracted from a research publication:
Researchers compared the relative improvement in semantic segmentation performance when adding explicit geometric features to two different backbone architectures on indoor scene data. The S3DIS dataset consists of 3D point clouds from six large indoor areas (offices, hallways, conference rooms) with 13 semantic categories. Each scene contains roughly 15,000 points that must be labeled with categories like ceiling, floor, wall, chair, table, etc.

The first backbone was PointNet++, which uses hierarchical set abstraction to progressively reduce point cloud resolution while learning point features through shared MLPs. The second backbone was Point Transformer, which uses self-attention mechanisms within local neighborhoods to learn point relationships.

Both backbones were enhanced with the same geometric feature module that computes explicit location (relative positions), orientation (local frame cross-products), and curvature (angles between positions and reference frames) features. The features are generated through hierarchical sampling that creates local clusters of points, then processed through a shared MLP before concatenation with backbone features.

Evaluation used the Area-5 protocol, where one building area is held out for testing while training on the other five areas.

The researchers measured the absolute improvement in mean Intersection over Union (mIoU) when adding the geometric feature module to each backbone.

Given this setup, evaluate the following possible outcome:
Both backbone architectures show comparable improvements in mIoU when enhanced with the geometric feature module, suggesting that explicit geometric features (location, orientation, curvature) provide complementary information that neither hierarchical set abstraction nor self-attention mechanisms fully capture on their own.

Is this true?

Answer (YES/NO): NO